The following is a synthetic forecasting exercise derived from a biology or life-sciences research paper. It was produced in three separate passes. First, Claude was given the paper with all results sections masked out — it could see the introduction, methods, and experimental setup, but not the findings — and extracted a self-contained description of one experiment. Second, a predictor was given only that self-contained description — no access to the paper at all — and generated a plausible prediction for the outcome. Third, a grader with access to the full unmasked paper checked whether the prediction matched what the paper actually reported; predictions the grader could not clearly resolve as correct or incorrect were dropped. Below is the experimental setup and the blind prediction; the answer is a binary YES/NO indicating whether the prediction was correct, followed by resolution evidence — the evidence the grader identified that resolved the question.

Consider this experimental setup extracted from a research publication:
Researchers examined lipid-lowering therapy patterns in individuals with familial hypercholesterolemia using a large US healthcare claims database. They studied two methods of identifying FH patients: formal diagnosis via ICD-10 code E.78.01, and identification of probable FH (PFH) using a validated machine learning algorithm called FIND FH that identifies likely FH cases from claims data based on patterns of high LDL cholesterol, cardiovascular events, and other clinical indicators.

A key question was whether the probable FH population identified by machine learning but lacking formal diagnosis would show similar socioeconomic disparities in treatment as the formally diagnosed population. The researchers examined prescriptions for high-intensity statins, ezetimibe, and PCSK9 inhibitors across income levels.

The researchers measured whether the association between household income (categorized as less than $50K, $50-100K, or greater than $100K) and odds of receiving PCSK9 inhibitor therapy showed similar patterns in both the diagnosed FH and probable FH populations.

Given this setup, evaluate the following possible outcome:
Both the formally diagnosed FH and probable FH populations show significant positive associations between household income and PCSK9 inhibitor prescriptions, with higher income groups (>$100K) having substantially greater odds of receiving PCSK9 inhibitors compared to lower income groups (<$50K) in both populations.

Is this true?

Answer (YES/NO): YES